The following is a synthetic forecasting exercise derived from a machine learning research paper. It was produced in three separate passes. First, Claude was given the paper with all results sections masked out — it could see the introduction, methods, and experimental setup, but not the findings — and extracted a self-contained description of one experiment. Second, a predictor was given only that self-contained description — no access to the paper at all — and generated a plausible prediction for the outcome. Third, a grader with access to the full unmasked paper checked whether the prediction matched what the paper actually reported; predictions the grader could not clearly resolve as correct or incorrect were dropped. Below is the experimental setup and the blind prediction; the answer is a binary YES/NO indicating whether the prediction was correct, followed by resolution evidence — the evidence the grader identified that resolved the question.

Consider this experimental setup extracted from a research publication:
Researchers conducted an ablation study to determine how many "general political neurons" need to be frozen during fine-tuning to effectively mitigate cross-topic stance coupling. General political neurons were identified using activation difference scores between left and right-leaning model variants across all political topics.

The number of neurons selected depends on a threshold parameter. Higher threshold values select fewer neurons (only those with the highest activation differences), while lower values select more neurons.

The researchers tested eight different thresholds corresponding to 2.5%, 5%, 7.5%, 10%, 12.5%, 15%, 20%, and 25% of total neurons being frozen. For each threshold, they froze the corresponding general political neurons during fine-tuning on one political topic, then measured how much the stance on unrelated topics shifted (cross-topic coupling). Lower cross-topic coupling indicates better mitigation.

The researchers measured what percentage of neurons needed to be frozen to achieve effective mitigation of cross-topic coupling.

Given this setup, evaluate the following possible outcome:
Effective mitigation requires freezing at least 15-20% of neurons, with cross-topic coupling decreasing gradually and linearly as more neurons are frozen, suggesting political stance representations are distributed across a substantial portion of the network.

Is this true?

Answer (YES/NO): NO